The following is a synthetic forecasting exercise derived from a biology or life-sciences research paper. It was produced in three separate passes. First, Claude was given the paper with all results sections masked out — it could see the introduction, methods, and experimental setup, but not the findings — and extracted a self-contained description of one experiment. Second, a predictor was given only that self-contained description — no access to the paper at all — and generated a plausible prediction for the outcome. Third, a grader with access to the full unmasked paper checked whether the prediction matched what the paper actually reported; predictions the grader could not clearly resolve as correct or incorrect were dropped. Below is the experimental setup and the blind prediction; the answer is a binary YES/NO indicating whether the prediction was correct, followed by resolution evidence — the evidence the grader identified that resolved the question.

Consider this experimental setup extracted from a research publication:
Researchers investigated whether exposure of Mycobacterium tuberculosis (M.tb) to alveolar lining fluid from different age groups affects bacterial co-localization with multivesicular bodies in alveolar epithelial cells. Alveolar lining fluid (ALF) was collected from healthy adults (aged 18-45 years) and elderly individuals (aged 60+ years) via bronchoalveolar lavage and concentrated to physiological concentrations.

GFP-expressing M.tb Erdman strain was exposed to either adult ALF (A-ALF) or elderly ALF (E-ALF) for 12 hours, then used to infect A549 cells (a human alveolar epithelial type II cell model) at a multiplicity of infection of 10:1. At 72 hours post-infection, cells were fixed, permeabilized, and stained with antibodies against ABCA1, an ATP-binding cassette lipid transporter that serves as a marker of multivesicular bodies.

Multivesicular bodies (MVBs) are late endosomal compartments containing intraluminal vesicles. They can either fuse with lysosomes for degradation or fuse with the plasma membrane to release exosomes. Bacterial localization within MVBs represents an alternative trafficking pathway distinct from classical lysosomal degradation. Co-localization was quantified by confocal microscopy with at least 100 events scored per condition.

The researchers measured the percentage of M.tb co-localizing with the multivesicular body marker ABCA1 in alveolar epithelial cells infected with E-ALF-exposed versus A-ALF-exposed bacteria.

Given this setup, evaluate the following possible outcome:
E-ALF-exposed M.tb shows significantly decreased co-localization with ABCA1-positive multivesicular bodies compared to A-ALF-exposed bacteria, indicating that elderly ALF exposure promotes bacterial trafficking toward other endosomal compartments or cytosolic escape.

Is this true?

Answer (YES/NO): NO